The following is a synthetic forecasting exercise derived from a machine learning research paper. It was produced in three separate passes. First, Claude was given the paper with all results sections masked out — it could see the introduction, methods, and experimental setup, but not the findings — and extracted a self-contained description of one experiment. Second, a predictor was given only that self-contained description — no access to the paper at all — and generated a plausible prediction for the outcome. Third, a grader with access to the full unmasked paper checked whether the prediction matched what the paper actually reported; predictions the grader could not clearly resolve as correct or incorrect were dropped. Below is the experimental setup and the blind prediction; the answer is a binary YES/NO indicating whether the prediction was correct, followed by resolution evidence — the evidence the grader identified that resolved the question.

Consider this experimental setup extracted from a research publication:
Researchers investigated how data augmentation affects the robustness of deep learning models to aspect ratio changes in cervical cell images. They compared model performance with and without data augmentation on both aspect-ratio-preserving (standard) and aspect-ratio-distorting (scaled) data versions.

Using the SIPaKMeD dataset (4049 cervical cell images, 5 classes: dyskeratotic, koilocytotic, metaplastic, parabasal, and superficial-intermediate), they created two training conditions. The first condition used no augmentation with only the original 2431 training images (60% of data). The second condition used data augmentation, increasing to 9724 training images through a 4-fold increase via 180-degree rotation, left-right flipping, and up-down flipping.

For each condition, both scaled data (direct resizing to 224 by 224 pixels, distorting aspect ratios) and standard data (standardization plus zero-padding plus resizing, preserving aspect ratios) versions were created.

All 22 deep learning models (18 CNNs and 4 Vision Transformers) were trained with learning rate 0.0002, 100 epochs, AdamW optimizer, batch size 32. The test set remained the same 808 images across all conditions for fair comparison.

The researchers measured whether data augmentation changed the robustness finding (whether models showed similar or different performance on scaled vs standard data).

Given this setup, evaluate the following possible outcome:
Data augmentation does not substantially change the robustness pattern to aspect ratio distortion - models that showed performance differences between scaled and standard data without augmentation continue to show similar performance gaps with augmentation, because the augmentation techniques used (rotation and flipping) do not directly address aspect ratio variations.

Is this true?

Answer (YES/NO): NO